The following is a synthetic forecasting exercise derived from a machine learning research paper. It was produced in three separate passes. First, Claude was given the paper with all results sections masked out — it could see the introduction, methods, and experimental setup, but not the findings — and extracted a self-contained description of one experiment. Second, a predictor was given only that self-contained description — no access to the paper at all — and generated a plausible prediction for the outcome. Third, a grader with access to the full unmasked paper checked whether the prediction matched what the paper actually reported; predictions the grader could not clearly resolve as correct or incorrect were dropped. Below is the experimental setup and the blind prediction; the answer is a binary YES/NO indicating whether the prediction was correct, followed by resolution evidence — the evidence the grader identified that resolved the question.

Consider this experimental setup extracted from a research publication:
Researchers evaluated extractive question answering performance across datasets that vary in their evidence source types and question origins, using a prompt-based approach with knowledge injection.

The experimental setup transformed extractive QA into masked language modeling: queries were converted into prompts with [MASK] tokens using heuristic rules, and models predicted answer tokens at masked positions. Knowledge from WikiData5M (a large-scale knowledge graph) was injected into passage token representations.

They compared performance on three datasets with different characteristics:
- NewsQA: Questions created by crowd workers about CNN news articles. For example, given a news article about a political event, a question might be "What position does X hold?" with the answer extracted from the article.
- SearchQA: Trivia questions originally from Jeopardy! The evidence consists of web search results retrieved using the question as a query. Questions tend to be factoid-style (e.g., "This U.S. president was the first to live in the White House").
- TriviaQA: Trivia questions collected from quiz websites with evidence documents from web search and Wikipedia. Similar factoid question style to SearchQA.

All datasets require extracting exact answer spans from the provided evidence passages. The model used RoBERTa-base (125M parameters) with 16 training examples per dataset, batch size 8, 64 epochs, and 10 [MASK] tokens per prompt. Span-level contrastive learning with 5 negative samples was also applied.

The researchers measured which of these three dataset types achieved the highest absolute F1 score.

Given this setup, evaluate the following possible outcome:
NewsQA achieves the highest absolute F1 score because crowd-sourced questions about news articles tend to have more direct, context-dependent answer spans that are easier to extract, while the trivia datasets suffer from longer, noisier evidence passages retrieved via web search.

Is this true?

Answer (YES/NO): NO